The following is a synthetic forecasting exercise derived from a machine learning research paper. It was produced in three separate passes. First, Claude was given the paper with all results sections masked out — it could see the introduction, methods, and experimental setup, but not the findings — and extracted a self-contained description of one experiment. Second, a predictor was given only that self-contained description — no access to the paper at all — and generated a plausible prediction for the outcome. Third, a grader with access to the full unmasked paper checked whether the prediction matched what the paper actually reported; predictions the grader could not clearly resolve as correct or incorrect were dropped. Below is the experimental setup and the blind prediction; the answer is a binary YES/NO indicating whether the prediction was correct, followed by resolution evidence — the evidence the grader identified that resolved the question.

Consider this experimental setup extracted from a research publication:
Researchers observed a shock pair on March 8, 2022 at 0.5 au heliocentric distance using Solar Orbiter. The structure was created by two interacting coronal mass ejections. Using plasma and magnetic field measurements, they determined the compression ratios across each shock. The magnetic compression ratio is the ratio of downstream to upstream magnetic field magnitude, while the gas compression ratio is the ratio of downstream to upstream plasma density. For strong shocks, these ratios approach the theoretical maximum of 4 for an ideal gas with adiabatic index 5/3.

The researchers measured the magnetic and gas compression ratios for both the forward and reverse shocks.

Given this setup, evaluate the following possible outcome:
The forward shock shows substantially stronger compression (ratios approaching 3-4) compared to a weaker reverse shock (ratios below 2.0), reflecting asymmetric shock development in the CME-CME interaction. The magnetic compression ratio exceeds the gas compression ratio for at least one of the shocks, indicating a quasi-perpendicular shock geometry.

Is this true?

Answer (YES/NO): NO